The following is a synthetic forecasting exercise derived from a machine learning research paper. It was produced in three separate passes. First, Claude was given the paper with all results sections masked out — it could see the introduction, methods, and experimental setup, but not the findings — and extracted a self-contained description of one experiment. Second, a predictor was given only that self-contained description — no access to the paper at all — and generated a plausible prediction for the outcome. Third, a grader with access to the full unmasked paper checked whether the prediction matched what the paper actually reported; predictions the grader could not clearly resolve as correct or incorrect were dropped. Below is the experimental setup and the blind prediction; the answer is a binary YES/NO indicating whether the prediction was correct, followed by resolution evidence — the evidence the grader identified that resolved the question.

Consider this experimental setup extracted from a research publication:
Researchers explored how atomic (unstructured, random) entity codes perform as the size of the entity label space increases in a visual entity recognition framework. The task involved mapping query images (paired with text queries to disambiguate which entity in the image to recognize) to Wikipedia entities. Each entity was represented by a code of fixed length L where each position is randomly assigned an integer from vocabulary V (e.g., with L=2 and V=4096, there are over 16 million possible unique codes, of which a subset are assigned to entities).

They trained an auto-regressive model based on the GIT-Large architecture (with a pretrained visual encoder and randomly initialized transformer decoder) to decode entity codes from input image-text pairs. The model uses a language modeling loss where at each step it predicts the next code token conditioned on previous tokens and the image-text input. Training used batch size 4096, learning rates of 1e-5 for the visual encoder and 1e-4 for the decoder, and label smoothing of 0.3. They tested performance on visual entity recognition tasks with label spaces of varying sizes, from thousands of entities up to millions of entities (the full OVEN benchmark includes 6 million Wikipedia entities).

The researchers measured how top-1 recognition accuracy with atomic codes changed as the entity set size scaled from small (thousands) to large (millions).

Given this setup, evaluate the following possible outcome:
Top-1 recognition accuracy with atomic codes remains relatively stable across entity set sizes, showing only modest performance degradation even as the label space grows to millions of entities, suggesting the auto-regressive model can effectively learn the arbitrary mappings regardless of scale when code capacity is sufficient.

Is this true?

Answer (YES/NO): NO